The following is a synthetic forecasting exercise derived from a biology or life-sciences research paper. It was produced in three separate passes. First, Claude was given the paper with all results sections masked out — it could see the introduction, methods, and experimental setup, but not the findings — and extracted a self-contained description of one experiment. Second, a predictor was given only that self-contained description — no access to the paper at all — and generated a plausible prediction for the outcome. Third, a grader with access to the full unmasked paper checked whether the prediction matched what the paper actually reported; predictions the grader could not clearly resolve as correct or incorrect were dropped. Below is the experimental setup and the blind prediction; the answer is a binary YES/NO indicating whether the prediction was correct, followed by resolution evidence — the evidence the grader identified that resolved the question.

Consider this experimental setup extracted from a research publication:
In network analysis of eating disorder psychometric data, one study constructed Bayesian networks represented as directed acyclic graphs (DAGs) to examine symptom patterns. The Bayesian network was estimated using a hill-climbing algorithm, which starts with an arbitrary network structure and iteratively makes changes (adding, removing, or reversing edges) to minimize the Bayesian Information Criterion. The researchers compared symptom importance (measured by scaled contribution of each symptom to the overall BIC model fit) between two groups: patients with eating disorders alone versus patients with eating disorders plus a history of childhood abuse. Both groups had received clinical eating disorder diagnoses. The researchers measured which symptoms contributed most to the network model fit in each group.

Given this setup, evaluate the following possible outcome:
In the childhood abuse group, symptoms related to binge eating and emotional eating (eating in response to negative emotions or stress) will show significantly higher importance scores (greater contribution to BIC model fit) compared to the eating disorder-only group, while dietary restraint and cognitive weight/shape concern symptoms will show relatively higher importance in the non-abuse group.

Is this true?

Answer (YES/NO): NO